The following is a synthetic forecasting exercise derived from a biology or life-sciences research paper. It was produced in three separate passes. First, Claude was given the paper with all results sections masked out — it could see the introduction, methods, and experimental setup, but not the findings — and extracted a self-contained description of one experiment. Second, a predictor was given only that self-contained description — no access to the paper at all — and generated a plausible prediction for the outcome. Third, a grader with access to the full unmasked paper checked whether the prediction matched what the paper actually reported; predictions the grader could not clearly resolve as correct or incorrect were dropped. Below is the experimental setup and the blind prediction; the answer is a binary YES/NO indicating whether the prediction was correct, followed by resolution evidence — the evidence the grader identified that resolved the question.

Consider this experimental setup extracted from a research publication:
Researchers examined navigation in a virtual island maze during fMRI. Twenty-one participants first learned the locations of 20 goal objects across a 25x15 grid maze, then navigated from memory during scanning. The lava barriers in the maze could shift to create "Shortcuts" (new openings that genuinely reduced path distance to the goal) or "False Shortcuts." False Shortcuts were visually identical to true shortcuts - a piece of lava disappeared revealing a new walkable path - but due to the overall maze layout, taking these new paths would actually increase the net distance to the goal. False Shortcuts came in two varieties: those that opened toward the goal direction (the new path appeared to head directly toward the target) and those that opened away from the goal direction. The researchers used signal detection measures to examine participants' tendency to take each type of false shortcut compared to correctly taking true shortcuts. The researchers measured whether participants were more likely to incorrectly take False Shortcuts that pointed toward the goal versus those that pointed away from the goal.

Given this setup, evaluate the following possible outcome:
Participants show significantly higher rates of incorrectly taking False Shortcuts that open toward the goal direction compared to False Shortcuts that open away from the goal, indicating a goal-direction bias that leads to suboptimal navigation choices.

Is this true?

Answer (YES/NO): YES